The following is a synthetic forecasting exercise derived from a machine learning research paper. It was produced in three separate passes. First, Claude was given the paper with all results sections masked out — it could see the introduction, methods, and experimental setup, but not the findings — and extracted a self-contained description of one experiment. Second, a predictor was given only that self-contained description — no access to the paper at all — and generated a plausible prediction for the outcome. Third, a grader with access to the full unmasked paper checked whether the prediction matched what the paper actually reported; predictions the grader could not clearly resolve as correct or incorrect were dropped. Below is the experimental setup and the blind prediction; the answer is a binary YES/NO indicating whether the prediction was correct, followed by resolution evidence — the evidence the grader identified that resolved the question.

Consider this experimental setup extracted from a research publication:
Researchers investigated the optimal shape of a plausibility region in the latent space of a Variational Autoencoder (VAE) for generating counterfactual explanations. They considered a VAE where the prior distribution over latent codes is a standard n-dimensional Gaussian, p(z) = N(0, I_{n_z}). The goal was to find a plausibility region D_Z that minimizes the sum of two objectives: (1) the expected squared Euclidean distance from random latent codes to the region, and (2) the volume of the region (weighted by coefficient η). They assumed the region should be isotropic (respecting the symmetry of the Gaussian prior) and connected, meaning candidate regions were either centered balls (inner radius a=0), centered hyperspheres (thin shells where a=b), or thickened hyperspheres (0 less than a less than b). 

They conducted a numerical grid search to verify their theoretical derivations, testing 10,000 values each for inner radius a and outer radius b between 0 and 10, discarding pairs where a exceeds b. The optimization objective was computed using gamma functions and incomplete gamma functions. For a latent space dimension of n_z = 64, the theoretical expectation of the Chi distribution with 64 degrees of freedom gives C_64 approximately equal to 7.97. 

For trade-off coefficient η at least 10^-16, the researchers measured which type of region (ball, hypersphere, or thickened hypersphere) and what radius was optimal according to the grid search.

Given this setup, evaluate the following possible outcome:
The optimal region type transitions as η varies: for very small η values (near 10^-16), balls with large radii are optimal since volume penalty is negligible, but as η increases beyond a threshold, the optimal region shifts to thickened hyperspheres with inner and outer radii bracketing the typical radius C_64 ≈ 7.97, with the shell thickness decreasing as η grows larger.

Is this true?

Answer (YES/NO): NO